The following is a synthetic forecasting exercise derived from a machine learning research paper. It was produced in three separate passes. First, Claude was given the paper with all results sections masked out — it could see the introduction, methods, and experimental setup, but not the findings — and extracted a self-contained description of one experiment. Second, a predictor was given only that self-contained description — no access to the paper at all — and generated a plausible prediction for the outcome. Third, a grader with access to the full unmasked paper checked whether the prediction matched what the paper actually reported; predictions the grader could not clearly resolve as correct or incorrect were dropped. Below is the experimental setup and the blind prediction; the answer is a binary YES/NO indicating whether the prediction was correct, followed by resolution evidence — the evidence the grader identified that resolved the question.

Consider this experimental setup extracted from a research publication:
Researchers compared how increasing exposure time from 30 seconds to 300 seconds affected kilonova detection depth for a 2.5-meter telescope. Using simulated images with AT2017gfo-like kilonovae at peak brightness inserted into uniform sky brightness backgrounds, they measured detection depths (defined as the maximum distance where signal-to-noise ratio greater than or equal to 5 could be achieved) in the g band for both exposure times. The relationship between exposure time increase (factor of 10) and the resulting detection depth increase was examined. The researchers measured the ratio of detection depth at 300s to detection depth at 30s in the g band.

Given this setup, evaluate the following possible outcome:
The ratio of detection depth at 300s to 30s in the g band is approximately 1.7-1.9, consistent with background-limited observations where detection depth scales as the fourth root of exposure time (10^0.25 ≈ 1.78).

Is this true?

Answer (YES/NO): YES